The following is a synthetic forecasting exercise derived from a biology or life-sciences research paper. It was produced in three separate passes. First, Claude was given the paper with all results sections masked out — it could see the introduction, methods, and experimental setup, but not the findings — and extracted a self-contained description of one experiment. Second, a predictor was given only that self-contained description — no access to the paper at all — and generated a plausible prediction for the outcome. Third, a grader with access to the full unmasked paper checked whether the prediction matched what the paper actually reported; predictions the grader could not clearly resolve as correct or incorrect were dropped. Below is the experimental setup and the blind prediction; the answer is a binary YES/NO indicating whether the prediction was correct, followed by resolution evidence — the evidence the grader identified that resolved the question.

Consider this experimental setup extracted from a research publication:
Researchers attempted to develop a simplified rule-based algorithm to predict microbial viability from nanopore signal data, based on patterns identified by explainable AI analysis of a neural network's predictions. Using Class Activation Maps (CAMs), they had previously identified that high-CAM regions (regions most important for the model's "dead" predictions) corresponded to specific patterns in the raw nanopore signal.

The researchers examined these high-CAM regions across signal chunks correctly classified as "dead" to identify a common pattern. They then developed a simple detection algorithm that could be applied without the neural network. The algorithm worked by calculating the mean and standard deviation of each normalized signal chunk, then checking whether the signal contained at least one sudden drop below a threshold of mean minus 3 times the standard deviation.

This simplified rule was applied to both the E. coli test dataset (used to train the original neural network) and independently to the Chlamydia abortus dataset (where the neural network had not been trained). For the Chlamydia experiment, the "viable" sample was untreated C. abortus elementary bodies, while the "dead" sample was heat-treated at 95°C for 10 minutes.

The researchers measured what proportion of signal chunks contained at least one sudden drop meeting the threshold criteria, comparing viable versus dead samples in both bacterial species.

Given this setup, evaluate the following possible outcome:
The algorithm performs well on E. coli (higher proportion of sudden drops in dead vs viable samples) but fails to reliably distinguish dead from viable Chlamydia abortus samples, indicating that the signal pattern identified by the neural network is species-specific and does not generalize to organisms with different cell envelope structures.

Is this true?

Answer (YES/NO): NO